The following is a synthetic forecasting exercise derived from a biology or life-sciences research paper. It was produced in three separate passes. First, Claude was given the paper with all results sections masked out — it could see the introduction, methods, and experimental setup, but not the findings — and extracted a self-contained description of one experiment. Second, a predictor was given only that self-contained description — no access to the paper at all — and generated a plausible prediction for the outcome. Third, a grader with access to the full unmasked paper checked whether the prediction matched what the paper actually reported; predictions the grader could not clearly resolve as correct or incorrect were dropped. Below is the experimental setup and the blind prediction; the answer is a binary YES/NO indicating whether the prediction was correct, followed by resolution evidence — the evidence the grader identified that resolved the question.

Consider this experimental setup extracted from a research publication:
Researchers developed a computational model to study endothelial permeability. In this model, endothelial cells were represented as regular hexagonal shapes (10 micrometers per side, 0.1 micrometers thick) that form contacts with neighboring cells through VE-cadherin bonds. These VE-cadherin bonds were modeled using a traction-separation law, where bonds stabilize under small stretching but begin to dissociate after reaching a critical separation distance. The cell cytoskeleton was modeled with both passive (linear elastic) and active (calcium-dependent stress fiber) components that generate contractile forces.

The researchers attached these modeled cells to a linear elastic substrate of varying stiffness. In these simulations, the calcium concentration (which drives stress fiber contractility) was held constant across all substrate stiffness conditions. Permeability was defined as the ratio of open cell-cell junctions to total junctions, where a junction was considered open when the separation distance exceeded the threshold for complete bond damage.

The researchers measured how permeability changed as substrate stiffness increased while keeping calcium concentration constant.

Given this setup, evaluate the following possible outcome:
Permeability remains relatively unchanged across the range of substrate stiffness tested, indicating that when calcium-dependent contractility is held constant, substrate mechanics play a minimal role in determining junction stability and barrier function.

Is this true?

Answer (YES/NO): NO